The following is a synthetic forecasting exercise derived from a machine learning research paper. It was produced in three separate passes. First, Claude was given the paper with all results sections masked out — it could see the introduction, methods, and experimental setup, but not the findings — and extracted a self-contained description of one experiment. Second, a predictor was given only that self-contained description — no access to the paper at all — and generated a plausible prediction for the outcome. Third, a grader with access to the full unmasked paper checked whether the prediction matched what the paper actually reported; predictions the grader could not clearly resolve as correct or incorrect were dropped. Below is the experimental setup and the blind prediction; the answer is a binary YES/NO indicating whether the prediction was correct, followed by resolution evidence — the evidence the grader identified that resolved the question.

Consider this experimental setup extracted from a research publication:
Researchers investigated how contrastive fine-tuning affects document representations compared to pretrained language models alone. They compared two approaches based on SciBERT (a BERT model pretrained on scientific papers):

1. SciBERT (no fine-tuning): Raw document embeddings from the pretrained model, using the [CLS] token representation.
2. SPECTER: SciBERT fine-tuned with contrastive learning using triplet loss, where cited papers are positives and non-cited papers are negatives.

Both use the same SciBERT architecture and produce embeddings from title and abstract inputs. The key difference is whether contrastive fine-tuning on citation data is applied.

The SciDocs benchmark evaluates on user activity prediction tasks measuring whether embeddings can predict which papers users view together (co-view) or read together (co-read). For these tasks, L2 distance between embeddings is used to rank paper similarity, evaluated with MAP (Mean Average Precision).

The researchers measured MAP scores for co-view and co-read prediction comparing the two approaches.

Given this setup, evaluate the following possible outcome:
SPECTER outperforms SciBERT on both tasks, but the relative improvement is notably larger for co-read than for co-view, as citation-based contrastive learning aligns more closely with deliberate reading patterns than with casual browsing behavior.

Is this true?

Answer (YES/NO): NO